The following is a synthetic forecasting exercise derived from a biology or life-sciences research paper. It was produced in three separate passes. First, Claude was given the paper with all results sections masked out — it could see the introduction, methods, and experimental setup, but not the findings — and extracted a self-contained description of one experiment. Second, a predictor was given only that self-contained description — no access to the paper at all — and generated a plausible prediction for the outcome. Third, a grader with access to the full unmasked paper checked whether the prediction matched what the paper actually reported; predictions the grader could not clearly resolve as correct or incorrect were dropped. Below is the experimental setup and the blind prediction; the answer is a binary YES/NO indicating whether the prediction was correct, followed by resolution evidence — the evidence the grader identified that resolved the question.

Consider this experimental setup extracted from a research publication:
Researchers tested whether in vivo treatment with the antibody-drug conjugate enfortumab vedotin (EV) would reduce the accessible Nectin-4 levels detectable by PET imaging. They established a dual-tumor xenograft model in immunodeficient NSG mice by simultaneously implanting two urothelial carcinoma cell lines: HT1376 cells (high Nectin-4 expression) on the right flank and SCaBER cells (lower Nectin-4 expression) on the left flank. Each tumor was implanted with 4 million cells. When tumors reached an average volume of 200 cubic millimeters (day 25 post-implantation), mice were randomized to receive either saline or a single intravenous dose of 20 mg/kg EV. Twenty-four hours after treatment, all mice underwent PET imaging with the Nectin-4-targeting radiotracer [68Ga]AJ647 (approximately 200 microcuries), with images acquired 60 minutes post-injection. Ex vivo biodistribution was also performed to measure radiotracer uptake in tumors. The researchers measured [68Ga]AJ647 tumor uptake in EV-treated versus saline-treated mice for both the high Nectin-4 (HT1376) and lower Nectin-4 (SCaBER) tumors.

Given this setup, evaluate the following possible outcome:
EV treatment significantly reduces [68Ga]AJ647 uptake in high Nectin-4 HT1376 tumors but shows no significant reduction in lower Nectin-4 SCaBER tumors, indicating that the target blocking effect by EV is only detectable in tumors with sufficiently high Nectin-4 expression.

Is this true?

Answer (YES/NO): NO